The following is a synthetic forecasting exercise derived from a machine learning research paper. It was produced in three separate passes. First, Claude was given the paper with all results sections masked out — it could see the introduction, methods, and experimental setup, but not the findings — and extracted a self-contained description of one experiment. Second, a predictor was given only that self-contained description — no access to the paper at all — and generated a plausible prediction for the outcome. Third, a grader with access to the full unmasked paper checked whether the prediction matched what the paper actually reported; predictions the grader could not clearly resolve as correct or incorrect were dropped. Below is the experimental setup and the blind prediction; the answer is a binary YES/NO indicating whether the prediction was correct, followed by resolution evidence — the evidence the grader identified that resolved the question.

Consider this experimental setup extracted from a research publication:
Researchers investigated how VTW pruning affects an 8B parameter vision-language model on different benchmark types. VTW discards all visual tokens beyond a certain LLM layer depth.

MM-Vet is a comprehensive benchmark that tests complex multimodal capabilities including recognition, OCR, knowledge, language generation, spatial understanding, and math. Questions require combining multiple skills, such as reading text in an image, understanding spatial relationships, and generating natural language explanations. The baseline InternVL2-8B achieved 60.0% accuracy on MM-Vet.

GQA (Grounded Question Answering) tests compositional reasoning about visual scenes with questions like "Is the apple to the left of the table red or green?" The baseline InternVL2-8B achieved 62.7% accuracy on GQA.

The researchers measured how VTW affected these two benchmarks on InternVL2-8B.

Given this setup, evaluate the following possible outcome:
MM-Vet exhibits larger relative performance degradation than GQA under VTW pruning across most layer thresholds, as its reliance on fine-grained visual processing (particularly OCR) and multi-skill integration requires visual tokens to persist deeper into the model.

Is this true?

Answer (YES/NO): YES